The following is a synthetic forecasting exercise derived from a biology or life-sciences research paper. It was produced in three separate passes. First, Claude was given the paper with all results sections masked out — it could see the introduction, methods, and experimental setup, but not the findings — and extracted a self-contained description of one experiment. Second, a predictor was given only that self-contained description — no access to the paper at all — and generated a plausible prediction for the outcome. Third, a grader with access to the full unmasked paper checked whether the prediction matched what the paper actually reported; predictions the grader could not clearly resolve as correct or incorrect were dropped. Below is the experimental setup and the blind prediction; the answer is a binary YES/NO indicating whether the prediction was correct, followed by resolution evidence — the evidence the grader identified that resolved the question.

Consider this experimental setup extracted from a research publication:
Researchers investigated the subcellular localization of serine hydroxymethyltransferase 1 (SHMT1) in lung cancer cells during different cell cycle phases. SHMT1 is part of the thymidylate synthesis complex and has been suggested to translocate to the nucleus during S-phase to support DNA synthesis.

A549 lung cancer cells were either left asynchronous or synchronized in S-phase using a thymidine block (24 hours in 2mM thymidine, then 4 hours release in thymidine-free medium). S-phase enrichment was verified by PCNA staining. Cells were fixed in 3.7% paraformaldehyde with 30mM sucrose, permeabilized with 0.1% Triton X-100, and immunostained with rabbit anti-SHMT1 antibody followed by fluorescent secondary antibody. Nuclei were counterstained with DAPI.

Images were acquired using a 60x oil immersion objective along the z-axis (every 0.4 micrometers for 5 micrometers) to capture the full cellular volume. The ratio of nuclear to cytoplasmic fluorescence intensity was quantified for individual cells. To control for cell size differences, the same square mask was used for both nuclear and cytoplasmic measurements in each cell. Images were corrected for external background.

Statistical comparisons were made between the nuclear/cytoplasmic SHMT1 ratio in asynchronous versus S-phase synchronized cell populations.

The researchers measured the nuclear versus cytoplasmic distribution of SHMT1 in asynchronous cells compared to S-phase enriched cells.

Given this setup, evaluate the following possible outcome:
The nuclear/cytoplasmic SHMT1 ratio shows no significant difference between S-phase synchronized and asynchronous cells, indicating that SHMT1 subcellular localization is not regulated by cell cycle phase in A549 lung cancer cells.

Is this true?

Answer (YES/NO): NO